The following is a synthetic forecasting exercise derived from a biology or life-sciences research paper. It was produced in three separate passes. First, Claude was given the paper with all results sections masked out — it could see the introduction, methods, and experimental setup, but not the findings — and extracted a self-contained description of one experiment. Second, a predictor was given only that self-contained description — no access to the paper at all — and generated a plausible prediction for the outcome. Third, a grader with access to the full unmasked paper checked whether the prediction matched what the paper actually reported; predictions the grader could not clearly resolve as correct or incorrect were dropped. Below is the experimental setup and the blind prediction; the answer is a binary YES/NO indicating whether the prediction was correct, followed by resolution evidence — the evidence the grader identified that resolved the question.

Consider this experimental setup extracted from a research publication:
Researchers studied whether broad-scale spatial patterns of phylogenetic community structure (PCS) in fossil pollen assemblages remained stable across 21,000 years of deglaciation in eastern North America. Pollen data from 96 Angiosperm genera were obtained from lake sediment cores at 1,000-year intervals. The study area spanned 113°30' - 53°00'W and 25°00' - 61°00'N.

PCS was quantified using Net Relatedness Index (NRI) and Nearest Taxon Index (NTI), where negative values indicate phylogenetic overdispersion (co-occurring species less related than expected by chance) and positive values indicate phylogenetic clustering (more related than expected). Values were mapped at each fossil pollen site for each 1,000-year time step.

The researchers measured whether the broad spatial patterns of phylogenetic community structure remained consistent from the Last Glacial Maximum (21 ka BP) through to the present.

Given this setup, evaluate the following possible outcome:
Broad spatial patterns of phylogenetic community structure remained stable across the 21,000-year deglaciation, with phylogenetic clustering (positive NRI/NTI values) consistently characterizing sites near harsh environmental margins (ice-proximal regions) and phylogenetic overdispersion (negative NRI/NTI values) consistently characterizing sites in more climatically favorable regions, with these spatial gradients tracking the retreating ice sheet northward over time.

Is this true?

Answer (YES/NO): NO